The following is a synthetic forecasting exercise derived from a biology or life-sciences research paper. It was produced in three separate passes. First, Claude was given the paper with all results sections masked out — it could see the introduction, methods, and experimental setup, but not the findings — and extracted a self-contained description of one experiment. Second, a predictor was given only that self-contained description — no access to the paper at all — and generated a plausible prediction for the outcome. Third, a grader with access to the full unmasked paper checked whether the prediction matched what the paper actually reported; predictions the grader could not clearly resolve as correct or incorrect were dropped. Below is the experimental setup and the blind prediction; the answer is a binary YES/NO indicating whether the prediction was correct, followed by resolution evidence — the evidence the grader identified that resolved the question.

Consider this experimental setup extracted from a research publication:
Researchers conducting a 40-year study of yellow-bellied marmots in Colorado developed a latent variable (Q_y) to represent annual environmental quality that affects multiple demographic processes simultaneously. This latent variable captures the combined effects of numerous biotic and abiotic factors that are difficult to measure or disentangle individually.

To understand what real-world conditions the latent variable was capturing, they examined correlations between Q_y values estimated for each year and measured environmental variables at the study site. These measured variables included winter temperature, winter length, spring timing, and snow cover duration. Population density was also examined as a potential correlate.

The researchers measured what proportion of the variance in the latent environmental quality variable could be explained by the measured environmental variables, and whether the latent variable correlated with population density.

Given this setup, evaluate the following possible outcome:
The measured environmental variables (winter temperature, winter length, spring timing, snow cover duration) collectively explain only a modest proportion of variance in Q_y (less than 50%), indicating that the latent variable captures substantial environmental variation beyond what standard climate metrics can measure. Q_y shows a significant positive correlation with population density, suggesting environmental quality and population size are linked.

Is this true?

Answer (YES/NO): NO